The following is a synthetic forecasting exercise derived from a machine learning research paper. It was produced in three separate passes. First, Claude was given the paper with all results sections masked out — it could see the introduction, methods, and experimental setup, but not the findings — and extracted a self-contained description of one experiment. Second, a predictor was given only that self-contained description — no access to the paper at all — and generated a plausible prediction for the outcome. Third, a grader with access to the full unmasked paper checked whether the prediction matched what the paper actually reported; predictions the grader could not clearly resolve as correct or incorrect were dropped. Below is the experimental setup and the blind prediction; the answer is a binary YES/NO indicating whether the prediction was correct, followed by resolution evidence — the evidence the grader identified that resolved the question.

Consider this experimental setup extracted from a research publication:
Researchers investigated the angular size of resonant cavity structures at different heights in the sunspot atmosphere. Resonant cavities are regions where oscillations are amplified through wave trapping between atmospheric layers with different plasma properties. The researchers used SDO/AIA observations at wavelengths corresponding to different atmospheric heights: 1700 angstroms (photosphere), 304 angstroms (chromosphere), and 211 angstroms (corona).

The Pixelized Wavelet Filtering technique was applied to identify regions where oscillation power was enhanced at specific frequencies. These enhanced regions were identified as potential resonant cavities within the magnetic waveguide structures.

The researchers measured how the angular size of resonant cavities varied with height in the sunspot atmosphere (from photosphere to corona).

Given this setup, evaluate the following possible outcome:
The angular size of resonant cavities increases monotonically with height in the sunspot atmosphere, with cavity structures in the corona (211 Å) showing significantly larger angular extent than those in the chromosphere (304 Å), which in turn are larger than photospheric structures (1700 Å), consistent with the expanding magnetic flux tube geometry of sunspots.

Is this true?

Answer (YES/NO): NO